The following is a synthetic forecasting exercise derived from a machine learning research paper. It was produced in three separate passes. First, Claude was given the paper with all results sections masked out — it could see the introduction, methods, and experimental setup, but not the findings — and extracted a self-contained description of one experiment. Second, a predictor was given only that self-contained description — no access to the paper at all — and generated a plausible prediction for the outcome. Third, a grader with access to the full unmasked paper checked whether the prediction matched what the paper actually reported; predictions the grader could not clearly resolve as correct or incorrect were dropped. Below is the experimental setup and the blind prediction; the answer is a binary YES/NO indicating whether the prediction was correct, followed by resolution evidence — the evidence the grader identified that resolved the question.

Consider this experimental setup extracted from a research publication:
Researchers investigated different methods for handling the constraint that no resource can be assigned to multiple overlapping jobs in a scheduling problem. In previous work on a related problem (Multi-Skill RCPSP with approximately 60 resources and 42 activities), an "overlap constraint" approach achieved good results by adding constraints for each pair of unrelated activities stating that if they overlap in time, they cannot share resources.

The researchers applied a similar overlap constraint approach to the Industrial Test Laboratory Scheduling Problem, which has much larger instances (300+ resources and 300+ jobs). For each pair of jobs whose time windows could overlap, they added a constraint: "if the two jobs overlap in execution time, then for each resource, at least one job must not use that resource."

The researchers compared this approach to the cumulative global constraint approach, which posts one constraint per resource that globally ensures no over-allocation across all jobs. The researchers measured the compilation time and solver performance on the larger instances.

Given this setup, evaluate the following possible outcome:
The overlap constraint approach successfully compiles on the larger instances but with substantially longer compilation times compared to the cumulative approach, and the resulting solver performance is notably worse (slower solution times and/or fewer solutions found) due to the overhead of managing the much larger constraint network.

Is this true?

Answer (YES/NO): NO